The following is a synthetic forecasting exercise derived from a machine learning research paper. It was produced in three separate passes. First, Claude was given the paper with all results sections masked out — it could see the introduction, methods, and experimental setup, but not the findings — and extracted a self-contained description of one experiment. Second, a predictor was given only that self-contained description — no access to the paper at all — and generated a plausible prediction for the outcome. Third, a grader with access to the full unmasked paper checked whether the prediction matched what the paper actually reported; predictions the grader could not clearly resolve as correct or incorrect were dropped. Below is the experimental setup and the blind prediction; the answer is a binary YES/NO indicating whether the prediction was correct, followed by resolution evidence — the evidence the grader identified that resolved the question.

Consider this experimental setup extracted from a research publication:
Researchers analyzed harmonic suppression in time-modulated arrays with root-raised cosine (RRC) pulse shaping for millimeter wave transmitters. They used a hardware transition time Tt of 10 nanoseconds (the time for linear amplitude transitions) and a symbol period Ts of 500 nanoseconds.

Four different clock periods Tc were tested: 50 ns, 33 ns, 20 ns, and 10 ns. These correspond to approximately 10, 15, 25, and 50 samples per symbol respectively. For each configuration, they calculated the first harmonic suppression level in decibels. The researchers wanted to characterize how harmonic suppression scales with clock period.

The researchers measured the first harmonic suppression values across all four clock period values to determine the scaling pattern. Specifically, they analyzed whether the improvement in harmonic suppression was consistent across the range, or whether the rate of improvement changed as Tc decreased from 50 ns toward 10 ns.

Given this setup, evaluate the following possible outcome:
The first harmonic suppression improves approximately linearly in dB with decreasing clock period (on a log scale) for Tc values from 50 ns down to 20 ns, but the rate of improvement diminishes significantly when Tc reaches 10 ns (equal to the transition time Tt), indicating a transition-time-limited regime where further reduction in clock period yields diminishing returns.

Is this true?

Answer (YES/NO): NO